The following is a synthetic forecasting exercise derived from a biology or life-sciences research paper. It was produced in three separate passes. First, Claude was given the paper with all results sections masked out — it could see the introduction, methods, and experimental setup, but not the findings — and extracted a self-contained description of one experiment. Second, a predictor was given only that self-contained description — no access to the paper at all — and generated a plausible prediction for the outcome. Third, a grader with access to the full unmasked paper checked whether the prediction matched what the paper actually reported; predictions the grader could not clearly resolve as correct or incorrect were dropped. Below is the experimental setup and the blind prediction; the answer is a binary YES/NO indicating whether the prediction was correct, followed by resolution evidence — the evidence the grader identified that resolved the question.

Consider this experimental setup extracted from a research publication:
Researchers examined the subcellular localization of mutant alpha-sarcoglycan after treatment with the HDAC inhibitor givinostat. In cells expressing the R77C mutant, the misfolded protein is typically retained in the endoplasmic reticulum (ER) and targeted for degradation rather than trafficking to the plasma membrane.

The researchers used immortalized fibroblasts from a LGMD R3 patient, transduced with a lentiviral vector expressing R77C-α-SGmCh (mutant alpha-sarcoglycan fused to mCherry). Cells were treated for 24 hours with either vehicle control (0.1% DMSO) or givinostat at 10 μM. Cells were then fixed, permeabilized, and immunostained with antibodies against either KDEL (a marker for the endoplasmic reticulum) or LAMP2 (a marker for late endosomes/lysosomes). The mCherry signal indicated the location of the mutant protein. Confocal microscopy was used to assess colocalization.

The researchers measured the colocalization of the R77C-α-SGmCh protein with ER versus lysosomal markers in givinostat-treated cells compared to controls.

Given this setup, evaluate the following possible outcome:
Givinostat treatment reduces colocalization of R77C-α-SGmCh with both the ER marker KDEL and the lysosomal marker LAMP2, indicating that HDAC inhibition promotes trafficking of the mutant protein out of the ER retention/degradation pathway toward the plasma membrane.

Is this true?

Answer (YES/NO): NO